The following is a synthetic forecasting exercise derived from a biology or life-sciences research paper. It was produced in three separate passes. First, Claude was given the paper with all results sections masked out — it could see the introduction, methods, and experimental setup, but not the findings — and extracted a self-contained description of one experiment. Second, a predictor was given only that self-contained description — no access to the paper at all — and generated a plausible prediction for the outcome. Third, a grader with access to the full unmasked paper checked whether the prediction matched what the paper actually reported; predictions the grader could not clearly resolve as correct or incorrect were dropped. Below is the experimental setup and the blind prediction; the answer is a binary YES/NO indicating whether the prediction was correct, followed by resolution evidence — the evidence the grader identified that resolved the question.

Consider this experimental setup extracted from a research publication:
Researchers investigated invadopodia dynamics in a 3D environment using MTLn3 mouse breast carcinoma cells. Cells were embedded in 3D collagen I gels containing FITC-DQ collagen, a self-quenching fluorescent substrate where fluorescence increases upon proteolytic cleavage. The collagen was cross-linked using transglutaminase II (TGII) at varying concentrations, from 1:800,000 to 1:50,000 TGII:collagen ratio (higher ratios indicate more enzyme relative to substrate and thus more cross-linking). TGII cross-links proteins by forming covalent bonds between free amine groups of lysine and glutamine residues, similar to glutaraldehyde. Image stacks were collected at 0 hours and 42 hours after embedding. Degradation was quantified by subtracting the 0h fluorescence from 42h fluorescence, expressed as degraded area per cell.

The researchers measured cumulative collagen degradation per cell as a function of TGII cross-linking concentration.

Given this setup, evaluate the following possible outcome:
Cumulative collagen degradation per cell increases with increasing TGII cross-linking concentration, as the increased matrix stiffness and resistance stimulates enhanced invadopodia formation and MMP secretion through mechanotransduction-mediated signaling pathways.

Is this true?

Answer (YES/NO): NO